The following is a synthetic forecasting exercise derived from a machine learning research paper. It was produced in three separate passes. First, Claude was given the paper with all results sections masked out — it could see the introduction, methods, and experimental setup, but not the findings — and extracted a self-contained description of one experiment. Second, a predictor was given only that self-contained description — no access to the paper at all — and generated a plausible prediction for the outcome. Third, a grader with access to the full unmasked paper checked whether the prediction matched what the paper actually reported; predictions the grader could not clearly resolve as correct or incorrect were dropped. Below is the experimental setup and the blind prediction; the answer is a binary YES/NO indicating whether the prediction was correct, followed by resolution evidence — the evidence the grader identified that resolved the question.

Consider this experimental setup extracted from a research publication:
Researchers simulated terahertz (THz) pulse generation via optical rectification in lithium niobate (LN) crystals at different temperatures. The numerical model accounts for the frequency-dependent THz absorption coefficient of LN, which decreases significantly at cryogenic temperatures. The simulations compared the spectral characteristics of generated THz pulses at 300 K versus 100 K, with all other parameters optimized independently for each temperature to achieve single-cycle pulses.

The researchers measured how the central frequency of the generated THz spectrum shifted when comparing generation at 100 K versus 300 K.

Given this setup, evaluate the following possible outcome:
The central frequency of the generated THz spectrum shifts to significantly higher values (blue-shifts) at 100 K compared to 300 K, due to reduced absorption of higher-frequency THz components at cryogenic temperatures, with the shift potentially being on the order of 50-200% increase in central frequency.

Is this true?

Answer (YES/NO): YES